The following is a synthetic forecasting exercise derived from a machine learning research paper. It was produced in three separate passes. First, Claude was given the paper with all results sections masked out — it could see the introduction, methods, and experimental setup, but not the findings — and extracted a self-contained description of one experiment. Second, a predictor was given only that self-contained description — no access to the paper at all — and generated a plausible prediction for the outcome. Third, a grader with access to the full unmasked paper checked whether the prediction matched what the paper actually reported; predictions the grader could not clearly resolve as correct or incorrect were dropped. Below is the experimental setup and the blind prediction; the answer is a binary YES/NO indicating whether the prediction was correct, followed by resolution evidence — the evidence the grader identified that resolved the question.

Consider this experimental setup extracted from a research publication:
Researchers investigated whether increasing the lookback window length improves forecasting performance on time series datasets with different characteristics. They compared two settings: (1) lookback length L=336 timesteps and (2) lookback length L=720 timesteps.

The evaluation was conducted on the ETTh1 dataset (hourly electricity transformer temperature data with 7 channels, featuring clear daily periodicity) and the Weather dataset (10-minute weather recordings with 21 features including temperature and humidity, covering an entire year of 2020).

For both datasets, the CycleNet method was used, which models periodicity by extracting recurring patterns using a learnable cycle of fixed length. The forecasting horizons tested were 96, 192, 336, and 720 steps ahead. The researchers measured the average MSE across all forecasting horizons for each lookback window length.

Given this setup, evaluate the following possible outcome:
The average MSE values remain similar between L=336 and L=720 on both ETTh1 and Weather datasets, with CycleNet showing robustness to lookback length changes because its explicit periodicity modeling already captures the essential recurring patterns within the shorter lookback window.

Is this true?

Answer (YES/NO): NO